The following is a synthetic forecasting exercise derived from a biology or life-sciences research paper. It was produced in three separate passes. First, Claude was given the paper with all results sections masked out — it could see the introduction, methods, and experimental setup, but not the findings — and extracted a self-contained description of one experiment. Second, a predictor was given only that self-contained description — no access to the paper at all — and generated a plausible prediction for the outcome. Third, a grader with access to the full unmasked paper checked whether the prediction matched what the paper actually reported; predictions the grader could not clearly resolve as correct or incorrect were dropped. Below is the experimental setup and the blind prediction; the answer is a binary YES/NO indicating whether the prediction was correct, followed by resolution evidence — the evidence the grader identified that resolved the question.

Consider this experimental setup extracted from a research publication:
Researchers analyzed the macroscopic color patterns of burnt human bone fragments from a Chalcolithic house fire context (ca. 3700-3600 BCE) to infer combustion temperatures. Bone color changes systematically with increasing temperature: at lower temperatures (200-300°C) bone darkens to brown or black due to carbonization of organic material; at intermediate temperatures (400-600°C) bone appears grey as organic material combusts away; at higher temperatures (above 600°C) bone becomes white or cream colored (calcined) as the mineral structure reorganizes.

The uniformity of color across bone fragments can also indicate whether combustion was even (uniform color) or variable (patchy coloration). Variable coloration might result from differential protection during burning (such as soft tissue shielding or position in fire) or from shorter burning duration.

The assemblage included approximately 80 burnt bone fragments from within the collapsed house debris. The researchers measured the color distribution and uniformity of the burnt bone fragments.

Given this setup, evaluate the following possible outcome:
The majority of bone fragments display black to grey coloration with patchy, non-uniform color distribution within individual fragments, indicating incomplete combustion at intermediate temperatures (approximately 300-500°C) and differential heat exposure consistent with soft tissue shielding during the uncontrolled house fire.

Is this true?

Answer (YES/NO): NO